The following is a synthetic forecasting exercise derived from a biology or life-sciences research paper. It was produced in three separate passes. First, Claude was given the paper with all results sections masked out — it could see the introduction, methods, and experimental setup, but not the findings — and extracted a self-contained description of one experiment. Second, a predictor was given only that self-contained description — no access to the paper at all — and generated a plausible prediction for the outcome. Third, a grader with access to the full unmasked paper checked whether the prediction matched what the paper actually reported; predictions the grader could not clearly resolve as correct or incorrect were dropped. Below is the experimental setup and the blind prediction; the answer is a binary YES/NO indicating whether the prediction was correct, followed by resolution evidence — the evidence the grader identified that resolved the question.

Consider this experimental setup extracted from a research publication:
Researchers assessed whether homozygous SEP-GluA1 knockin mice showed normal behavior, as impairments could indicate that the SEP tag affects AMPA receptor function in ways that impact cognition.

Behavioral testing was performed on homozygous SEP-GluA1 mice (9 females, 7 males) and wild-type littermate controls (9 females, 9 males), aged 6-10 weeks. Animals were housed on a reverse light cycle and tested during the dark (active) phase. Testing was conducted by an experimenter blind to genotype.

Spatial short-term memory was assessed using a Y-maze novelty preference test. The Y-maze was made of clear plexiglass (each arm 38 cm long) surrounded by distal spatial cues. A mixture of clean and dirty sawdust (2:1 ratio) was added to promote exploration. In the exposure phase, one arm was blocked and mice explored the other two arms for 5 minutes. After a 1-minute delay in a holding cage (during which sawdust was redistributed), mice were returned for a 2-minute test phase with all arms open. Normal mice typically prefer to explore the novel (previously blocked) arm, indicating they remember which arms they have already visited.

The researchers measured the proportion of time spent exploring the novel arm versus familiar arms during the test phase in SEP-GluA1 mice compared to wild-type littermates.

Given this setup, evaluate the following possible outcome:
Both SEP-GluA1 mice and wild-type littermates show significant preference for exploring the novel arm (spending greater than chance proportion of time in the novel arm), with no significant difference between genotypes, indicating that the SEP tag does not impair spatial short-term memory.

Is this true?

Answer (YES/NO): YES